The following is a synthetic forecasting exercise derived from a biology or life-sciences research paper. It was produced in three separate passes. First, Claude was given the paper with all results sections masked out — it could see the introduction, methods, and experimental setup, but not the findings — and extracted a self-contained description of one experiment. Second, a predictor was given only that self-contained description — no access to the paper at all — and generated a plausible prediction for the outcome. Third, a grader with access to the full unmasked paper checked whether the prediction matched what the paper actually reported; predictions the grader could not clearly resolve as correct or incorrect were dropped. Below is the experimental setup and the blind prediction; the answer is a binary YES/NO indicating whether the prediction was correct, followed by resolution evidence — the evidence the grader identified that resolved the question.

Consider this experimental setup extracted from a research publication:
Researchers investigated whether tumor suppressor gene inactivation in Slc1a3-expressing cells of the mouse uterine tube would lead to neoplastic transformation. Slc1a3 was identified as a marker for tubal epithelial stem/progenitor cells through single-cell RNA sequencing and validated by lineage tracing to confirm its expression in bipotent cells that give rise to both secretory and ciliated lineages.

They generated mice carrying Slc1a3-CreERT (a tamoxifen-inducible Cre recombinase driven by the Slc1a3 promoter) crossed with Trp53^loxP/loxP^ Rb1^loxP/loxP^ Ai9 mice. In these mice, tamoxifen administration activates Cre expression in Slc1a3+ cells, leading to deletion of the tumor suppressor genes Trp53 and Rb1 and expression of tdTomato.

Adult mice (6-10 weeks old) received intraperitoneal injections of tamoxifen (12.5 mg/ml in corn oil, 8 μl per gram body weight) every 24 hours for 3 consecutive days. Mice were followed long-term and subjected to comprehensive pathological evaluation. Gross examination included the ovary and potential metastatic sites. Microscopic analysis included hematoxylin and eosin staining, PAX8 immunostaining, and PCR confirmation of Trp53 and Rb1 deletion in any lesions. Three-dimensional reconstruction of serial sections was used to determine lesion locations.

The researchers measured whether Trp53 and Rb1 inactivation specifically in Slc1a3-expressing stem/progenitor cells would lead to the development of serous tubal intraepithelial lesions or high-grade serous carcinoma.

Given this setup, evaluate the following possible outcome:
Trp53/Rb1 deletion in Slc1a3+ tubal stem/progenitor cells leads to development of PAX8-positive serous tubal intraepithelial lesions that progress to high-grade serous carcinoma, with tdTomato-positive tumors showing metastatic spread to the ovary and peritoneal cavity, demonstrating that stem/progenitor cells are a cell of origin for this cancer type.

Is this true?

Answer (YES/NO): NO